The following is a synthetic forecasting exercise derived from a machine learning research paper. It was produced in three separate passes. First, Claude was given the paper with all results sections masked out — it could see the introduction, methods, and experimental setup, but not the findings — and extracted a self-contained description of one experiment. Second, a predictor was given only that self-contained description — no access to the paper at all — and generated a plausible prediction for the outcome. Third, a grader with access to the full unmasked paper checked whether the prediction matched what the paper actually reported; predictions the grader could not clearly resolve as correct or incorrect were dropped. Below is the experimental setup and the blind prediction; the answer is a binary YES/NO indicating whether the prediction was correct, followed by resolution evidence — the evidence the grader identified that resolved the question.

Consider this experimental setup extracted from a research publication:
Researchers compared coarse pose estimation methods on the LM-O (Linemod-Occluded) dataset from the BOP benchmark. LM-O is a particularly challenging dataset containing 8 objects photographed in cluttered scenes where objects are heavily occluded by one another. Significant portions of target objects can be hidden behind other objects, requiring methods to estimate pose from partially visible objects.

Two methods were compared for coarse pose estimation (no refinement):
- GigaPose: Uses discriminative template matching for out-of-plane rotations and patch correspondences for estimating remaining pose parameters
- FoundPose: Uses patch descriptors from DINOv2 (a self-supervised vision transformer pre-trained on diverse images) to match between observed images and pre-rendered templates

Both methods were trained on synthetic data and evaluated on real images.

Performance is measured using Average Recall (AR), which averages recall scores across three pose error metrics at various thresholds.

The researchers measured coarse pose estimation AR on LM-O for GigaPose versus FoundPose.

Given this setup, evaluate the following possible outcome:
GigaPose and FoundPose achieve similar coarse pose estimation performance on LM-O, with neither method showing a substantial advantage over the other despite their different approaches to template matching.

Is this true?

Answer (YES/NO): NO